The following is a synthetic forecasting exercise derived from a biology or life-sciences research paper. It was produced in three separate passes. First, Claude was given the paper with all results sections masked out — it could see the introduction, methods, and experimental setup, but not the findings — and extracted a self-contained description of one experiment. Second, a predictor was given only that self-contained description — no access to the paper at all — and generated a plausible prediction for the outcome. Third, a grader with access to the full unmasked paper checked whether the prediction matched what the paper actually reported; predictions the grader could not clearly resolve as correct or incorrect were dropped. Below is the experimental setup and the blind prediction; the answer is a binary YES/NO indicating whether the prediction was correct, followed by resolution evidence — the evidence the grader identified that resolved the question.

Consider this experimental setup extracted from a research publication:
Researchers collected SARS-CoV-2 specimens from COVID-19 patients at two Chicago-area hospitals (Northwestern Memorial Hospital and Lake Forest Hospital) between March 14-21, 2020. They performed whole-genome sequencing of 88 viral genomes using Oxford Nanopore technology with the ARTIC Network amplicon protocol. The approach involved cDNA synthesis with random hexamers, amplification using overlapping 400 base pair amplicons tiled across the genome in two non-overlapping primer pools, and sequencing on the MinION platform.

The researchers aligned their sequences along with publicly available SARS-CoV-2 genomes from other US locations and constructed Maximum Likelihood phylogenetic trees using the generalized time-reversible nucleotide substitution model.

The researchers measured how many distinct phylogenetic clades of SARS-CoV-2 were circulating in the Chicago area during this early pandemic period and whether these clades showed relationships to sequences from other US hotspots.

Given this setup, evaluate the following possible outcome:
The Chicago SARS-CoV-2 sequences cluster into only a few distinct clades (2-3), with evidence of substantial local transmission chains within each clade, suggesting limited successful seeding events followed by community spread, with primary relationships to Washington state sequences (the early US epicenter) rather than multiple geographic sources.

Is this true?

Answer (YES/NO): NO